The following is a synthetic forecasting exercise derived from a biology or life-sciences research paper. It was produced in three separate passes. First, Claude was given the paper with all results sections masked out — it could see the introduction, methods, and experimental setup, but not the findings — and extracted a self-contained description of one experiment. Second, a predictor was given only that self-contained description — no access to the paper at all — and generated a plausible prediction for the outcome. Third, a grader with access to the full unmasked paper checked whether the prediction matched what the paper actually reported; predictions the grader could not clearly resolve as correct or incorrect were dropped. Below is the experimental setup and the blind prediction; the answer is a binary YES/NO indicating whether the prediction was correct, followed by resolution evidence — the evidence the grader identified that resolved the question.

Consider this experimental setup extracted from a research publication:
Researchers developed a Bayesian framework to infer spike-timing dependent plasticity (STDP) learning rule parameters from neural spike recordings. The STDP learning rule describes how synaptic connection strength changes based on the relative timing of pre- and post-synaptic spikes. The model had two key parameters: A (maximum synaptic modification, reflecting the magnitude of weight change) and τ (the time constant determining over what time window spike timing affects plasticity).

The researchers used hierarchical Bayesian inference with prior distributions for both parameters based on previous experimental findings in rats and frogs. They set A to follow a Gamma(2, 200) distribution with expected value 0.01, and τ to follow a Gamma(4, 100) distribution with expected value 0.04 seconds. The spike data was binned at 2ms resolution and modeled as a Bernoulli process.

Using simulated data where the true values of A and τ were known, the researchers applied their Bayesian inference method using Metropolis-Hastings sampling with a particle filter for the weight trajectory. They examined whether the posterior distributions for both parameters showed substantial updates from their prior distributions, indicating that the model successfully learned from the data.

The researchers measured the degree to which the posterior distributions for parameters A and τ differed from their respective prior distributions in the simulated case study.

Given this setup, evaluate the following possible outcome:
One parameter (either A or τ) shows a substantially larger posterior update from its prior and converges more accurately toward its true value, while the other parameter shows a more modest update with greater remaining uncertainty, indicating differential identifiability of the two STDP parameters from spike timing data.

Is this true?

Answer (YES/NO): YES